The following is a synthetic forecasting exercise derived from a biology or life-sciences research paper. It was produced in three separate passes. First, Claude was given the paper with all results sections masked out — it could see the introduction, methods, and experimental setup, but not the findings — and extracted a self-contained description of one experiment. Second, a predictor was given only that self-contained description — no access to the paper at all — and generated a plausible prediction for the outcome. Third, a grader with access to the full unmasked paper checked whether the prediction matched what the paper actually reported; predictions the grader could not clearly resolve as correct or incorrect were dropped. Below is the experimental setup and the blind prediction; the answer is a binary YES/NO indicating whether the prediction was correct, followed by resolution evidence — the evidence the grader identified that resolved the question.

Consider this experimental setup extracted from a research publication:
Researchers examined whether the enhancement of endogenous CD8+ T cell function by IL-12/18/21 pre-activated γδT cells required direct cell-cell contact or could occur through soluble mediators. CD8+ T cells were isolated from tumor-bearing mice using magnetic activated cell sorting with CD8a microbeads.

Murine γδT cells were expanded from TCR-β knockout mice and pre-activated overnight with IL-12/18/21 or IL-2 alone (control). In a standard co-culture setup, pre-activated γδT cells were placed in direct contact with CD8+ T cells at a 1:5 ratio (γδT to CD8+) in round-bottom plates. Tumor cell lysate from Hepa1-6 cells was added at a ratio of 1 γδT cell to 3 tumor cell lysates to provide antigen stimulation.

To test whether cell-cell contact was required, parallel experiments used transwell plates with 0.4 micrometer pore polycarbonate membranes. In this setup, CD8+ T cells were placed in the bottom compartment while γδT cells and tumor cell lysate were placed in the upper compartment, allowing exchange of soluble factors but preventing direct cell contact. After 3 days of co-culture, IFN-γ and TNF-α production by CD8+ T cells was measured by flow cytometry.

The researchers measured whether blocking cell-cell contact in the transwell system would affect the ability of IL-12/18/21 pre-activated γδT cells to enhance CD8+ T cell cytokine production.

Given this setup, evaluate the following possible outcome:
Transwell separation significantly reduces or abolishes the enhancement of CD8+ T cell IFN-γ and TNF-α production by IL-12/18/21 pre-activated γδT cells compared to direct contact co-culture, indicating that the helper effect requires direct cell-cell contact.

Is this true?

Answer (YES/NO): YES